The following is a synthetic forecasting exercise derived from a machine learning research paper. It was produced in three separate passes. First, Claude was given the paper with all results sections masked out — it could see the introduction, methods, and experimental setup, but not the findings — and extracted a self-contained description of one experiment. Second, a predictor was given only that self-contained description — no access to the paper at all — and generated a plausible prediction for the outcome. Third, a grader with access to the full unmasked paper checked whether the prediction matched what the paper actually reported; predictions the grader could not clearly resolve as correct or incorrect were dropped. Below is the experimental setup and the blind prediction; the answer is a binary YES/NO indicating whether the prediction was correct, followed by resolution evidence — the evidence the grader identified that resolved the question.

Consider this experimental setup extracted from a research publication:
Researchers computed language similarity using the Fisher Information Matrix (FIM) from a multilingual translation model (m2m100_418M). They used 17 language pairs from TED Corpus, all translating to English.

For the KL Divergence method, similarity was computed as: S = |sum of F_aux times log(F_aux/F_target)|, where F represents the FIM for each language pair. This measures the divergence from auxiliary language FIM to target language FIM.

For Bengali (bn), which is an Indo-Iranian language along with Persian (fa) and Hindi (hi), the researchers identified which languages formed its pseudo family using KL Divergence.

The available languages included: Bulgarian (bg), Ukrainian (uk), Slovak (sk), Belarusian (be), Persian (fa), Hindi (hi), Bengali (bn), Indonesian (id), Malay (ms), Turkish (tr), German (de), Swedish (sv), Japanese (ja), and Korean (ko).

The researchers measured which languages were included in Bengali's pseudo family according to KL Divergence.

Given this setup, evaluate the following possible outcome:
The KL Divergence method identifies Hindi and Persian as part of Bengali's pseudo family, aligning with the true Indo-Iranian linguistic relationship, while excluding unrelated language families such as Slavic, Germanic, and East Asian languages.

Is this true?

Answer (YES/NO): NO